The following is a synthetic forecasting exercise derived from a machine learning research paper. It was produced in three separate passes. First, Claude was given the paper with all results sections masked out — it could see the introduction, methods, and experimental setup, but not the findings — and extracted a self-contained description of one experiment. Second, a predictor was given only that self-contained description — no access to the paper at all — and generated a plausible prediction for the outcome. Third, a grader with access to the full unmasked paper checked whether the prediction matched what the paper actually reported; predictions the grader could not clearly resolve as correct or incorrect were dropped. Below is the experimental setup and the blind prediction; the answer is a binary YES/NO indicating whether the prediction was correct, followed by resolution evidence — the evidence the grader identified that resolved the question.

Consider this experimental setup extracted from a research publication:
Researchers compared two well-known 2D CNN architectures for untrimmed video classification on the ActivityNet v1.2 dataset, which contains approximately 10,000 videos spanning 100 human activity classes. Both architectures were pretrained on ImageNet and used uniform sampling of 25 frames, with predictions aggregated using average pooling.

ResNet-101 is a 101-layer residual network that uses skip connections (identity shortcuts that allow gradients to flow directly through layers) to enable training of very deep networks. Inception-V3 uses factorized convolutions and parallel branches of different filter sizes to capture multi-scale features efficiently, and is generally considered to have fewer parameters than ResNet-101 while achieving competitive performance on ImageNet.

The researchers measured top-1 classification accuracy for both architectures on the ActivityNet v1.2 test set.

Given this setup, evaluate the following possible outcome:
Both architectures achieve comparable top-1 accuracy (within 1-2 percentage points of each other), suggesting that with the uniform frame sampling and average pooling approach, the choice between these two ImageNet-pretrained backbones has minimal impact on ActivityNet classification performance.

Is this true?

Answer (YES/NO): YES